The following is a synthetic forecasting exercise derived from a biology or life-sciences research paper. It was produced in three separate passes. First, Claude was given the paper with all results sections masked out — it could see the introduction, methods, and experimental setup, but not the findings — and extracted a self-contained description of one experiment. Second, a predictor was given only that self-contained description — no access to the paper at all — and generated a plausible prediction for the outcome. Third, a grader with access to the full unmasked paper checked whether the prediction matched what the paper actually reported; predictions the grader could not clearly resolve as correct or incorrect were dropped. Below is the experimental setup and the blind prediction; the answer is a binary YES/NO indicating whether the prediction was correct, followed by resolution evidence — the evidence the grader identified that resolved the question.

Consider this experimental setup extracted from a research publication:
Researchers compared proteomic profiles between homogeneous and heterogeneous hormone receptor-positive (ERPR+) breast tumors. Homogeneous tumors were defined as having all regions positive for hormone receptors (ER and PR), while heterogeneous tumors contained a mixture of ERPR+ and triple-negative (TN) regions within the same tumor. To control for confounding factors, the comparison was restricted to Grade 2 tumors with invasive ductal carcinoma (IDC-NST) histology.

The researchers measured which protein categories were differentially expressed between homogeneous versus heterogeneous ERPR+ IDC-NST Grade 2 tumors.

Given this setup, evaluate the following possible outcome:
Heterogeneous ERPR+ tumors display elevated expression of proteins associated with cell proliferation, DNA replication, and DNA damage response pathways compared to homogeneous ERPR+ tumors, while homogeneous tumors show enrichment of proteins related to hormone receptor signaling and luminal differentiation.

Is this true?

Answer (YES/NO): NO